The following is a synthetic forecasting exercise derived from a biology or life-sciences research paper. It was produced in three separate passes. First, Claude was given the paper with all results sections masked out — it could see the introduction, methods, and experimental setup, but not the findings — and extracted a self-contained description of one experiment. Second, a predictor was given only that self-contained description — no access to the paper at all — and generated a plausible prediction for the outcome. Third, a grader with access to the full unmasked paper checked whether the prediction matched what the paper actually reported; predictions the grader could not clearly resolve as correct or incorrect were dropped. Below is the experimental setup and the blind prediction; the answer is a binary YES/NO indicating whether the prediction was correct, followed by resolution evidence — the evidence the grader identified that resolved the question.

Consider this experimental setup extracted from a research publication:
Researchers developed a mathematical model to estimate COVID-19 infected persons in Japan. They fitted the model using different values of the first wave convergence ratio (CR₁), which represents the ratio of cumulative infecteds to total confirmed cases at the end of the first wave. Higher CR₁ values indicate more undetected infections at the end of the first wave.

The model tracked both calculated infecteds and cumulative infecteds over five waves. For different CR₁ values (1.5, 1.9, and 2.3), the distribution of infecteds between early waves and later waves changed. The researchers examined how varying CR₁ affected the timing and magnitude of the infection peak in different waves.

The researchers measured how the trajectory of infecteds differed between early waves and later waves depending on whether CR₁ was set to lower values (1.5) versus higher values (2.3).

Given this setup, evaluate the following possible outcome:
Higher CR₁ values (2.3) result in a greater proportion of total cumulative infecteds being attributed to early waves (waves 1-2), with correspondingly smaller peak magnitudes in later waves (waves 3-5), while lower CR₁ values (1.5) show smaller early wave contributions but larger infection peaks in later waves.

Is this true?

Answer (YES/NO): YES